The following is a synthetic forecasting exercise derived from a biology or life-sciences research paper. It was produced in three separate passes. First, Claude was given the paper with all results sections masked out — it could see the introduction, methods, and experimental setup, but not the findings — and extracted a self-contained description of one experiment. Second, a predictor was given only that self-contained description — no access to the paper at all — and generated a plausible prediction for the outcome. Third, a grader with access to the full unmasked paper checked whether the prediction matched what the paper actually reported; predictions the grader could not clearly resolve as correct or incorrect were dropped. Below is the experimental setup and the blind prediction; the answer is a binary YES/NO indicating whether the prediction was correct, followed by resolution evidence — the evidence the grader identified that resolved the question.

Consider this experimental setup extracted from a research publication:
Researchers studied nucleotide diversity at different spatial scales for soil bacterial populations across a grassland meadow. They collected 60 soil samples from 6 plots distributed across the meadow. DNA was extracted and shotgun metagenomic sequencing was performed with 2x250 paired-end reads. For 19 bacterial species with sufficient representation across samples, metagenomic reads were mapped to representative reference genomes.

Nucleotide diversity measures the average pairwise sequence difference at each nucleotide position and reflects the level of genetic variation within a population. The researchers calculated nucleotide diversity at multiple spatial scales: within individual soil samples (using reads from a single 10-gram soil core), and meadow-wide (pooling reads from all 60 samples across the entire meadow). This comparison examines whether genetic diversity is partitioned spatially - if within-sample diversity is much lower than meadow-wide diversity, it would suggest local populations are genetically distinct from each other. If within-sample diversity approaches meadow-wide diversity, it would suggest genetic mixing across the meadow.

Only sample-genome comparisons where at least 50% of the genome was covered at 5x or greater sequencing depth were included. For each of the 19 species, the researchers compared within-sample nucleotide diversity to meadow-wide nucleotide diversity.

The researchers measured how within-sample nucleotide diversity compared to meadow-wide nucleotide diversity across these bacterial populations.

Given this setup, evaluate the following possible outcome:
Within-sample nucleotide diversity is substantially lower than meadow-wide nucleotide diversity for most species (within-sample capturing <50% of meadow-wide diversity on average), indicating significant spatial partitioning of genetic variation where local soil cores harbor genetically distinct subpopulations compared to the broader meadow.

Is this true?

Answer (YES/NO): NO